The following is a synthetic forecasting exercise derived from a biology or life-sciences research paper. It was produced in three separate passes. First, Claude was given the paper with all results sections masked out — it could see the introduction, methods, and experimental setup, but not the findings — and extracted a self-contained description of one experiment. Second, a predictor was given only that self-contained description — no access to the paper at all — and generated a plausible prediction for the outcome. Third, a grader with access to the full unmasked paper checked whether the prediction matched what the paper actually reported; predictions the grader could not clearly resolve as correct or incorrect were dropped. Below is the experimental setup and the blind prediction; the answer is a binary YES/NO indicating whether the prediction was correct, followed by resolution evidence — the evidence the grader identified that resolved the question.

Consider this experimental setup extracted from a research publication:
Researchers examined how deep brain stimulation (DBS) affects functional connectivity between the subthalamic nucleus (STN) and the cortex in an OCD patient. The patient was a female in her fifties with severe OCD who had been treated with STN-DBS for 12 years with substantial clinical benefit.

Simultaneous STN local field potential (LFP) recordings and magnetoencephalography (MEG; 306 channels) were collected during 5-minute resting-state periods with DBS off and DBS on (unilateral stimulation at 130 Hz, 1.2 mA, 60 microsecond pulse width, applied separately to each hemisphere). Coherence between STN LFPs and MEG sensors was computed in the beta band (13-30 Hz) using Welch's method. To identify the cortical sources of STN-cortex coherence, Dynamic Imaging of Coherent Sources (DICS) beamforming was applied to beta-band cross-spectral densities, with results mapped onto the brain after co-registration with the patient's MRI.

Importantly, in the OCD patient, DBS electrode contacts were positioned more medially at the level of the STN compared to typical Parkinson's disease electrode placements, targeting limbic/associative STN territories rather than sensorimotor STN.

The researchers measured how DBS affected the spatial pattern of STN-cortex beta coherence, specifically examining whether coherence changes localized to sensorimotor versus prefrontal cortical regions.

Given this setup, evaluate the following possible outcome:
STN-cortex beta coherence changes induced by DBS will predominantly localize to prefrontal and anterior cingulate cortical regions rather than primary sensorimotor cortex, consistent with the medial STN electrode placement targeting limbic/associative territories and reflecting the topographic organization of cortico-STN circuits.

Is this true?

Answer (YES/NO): NO